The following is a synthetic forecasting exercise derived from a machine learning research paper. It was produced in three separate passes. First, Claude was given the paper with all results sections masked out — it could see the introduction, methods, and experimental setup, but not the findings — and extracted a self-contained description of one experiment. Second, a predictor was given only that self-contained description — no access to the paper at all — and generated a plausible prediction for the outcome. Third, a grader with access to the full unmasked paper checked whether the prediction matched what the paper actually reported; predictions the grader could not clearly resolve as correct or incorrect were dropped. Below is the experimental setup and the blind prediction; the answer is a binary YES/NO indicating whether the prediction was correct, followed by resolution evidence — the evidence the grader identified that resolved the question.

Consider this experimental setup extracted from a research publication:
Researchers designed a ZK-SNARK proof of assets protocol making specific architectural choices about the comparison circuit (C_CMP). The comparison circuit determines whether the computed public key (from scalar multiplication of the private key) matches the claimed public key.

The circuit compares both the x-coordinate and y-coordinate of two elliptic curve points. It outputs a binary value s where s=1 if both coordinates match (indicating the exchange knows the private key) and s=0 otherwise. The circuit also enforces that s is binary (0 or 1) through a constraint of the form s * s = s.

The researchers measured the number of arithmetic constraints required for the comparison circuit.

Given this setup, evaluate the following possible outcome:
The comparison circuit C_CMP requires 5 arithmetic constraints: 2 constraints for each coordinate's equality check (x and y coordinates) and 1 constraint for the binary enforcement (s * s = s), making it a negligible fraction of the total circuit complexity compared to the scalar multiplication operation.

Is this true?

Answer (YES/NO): NO